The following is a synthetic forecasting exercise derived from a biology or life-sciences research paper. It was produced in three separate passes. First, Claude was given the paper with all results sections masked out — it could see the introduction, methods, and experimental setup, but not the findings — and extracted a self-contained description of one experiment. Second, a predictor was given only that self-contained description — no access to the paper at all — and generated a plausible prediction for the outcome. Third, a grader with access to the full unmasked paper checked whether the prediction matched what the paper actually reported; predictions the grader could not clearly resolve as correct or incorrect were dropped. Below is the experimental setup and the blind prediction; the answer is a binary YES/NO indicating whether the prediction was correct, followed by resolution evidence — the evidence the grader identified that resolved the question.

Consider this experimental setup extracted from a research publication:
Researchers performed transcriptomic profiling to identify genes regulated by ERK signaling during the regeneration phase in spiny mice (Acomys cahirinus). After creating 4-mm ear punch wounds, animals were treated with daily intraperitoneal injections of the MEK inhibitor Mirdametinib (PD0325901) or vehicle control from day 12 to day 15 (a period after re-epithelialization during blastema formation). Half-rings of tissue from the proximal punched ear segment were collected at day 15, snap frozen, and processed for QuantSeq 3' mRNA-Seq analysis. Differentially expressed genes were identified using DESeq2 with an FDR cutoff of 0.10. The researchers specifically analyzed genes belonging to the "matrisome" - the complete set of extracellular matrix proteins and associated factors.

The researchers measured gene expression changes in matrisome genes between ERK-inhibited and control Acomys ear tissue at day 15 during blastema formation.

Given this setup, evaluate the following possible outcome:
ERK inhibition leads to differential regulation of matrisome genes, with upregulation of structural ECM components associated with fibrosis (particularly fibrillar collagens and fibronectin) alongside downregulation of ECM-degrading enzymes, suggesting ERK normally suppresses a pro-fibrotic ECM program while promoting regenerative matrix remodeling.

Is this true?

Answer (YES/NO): NO